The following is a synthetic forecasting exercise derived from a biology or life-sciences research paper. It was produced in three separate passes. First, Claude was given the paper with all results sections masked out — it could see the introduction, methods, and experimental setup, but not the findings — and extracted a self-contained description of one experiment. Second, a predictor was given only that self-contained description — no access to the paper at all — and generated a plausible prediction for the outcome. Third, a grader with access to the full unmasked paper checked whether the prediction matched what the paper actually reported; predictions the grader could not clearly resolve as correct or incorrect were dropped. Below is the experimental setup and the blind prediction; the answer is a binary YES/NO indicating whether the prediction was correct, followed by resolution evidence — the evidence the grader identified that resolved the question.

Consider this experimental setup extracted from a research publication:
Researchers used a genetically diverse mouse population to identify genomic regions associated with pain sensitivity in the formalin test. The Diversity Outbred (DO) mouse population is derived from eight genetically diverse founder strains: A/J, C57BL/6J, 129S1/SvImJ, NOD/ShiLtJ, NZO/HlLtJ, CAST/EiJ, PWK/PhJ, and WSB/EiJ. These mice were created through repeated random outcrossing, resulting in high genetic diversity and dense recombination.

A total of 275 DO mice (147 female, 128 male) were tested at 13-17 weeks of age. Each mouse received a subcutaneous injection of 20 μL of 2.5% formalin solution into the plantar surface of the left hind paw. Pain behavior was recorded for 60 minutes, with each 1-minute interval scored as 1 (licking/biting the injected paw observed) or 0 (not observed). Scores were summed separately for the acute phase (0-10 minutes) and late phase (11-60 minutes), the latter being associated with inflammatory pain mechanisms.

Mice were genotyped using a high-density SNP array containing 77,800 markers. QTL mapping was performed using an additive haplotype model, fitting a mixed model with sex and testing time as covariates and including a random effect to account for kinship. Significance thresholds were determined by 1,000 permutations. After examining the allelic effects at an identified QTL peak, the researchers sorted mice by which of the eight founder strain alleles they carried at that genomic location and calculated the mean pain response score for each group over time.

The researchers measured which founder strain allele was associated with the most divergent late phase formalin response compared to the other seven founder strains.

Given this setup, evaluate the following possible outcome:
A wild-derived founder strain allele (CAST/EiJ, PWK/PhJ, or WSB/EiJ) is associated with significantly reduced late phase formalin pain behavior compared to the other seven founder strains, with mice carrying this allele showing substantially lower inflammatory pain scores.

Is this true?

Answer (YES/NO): YES